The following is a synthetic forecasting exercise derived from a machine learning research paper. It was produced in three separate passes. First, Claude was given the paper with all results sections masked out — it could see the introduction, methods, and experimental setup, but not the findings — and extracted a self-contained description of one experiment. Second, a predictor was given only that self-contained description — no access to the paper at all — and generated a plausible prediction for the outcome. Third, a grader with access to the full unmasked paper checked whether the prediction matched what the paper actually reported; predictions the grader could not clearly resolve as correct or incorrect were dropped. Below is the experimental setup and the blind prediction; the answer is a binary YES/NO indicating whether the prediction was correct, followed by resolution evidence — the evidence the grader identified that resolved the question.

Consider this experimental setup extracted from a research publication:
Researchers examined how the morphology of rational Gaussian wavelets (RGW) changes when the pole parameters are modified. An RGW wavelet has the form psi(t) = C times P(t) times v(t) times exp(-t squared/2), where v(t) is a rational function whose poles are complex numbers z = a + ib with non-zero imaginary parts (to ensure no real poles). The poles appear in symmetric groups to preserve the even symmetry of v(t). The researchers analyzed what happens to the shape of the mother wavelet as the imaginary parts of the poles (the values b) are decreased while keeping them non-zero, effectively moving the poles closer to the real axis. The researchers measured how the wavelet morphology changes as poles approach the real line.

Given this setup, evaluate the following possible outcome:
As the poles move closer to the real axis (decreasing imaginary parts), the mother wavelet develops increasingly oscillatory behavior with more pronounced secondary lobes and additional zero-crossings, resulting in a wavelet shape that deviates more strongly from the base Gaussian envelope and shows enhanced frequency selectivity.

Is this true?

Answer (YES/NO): NO